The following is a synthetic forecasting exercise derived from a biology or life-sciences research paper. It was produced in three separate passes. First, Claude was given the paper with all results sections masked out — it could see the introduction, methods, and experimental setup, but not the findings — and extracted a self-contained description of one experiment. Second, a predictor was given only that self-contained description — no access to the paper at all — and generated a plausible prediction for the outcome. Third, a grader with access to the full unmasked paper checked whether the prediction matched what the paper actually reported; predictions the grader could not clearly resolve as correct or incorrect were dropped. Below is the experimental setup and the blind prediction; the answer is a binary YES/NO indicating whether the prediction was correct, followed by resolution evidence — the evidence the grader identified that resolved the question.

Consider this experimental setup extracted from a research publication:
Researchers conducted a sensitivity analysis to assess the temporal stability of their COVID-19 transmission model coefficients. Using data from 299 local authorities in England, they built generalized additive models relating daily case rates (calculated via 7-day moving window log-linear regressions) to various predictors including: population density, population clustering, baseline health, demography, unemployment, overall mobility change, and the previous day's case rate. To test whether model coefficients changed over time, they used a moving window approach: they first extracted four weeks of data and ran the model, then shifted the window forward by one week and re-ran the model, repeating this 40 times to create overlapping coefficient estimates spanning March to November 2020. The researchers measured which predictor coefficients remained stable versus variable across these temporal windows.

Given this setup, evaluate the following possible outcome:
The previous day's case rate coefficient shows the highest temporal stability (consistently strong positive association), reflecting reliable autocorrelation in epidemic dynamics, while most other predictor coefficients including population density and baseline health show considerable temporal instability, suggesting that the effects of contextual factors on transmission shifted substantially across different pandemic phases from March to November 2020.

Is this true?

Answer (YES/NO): NO